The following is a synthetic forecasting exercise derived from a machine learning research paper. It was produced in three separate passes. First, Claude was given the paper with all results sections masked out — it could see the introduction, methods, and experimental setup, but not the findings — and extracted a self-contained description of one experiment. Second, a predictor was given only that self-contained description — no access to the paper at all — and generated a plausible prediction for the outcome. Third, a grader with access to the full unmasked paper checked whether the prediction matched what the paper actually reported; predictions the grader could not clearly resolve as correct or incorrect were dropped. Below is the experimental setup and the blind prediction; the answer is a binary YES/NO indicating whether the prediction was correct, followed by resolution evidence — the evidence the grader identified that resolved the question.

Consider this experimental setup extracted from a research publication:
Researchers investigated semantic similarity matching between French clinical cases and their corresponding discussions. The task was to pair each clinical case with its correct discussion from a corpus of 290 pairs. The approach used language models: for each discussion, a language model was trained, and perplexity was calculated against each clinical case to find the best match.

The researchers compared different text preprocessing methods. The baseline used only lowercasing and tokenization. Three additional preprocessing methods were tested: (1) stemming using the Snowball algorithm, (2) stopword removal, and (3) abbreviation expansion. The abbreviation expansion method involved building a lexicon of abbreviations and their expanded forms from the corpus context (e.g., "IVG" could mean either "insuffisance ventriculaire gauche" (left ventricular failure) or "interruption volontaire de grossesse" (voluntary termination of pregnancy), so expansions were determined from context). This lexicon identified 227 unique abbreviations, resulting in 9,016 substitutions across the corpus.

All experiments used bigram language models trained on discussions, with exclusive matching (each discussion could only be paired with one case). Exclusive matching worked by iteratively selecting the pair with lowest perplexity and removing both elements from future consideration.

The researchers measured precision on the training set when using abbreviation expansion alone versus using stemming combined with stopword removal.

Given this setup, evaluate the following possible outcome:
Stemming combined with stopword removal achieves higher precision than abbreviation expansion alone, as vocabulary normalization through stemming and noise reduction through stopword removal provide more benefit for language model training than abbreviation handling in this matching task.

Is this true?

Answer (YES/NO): NO